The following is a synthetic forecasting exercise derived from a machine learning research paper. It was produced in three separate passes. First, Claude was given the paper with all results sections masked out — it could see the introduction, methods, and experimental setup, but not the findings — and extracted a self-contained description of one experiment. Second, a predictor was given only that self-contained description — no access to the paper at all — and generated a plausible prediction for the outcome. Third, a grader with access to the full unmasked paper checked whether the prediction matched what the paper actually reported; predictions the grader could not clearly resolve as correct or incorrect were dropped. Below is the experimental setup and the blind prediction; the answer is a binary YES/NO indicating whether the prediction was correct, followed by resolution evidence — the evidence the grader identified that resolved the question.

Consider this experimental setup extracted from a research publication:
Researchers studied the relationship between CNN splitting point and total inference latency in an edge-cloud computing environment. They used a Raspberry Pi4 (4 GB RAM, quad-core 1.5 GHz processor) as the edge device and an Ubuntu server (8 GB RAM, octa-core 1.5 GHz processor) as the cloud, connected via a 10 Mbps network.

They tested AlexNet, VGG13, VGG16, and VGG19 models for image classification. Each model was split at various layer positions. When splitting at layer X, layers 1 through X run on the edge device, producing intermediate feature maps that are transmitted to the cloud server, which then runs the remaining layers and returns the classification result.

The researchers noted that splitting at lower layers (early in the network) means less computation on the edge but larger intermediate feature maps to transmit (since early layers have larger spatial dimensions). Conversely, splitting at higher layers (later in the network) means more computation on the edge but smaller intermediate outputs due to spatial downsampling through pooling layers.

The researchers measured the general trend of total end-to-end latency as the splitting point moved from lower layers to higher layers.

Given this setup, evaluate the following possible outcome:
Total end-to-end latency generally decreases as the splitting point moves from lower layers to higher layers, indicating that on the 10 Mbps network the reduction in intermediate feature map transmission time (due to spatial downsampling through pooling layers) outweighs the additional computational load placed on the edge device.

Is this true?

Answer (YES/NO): NO